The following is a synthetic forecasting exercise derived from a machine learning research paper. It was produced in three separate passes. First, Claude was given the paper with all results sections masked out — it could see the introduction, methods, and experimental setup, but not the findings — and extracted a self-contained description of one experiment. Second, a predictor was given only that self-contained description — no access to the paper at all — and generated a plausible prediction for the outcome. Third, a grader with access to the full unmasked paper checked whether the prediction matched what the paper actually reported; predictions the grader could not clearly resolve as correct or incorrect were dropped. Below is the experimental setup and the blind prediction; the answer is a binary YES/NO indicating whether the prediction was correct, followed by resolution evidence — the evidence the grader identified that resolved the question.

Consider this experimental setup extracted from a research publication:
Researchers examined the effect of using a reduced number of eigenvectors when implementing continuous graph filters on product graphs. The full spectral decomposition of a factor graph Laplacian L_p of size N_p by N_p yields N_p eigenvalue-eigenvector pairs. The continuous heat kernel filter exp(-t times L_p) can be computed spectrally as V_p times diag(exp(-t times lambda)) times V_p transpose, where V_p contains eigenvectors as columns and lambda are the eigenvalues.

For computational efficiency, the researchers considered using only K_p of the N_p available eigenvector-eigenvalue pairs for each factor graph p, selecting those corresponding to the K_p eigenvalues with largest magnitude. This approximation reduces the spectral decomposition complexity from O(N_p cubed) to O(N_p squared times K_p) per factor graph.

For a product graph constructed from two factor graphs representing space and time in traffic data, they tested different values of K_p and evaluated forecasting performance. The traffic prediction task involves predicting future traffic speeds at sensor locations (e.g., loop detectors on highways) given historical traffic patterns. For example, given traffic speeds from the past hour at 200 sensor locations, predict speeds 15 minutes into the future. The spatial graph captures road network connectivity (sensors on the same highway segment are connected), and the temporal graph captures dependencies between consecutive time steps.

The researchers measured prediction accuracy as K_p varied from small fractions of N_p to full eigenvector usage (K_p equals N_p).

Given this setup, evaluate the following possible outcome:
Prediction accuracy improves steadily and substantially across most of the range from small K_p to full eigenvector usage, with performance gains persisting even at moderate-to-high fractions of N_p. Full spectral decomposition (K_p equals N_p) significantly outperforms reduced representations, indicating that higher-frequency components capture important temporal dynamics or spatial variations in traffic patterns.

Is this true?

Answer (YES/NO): NO